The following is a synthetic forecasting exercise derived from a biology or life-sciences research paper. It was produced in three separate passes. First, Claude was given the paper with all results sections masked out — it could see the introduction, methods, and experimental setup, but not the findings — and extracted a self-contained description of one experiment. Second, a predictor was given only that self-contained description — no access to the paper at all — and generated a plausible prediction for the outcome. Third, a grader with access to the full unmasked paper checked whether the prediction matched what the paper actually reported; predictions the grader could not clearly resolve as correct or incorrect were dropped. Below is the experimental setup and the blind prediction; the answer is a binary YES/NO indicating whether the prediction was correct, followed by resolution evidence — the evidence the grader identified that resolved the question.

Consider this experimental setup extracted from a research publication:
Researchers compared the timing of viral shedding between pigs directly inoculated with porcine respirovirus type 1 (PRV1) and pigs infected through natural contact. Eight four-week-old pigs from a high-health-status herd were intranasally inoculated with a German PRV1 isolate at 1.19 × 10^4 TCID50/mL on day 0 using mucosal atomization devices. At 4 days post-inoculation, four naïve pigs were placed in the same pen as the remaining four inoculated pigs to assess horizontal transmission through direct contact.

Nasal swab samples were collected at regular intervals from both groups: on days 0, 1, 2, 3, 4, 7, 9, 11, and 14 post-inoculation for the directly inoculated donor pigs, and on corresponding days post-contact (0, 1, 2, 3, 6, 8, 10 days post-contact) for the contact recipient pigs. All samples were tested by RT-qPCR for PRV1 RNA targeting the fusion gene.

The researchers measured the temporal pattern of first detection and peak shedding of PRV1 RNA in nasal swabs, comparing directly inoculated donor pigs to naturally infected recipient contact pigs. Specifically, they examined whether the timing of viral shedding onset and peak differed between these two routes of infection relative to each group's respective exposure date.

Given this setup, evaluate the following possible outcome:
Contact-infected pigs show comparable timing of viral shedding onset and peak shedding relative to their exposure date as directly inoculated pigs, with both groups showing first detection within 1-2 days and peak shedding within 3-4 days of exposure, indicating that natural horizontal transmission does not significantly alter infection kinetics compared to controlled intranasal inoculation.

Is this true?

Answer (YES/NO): NO